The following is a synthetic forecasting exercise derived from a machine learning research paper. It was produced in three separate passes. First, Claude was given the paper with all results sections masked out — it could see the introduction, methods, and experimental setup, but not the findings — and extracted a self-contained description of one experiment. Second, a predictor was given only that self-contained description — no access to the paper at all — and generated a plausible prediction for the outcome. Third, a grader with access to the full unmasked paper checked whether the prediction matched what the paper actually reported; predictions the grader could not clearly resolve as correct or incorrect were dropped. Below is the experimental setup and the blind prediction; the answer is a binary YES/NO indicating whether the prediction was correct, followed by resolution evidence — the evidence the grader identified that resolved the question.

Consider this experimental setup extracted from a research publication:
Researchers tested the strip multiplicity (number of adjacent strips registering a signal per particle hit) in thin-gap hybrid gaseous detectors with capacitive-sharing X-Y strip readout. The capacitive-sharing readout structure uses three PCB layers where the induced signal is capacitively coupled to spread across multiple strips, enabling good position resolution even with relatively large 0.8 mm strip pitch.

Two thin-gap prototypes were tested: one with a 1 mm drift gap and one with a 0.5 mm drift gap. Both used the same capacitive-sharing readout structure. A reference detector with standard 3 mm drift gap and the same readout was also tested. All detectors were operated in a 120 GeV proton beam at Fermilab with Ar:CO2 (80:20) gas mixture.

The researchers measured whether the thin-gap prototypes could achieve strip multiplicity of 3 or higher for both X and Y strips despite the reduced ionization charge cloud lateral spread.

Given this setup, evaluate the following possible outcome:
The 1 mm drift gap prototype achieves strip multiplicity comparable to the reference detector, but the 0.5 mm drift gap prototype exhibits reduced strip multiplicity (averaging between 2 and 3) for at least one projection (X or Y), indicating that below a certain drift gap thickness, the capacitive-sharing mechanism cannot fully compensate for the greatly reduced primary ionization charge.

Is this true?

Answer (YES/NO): NO